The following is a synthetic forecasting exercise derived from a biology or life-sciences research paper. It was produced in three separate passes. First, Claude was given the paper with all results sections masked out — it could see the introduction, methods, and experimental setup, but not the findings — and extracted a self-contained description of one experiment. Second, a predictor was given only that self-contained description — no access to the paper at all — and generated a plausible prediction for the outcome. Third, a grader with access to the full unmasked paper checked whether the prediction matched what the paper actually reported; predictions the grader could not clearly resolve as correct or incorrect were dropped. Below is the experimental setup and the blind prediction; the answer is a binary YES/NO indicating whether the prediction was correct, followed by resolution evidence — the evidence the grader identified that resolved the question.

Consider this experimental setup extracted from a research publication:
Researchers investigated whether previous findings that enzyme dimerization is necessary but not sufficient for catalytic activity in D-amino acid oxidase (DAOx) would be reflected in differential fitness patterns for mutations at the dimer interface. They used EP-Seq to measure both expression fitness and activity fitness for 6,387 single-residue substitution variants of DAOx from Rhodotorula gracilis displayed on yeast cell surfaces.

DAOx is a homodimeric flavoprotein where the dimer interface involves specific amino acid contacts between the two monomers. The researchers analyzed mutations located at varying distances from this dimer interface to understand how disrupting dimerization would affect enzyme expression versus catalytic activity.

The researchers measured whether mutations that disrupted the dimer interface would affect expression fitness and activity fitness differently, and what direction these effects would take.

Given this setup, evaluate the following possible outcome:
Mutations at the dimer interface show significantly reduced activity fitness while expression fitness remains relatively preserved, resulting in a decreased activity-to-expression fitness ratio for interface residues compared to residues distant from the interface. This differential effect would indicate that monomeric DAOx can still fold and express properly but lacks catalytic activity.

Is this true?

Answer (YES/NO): NO